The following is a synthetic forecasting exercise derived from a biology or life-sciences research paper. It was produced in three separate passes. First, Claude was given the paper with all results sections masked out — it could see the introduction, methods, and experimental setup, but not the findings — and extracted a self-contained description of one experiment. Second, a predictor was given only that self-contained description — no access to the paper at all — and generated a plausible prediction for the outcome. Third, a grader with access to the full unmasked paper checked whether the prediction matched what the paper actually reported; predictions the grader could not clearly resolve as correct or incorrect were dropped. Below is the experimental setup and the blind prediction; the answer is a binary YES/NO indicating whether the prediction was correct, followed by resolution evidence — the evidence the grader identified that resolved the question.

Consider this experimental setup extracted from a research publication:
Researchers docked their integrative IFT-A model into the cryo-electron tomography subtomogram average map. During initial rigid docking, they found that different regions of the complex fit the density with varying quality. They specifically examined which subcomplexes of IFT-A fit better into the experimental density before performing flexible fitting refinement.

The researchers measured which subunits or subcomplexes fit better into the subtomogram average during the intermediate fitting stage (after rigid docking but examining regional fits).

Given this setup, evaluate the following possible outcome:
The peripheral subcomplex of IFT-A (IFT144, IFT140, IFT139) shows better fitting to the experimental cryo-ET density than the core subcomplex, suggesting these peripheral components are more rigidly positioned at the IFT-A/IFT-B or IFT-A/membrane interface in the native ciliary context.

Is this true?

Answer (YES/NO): NO